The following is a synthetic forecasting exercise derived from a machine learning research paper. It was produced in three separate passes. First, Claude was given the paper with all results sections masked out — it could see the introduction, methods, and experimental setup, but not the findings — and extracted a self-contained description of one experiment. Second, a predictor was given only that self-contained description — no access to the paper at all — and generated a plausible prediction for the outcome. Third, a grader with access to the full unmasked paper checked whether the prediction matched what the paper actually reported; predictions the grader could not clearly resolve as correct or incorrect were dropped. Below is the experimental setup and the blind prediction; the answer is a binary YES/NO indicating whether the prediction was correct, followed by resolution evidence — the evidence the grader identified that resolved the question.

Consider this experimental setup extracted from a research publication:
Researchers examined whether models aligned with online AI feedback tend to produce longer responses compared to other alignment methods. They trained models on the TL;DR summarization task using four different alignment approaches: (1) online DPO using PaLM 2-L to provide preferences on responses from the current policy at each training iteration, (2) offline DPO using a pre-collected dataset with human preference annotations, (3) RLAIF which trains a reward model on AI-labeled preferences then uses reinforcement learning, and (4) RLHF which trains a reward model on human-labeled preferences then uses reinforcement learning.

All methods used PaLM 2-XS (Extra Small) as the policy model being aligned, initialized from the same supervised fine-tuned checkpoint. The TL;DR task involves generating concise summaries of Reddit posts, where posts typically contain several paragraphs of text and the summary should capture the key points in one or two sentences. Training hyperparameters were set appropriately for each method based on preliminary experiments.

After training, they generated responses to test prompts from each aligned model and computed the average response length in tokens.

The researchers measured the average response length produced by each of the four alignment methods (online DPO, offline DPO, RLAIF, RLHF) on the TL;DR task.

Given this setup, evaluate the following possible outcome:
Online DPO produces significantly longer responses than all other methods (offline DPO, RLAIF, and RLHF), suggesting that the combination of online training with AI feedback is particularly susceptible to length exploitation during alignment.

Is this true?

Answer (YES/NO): YES